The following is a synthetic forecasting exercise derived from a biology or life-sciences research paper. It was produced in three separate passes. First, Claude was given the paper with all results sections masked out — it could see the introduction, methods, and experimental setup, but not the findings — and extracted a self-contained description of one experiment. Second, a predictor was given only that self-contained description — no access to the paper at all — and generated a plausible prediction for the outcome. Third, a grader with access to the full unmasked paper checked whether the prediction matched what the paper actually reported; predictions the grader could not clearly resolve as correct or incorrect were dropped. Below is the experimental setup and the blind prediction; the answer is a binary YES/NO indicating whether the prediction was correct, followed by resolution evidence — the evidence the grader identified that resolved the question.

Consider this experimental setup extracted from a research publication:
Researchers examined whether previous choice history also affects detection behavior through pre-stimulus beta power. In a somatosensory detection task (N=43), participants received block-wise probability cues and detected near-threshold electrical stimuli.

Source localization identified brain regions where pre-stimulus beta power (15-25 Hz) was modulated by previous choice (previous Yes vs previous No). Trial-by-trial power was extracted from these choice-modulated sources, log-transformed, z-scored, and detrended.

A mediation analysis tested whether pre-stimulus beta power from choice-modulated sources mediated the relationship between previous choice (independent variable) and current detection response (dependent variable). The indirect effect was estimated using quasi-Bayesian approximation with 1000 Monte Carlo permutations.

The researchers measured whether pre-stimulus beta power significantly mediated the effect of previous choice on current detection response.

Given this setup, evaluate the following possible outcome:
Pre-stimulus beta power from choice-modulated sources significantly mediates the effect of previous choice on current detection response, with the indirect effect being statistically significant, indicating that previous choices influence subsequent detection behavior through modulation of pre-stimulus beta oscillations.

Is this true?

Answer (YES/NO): YES